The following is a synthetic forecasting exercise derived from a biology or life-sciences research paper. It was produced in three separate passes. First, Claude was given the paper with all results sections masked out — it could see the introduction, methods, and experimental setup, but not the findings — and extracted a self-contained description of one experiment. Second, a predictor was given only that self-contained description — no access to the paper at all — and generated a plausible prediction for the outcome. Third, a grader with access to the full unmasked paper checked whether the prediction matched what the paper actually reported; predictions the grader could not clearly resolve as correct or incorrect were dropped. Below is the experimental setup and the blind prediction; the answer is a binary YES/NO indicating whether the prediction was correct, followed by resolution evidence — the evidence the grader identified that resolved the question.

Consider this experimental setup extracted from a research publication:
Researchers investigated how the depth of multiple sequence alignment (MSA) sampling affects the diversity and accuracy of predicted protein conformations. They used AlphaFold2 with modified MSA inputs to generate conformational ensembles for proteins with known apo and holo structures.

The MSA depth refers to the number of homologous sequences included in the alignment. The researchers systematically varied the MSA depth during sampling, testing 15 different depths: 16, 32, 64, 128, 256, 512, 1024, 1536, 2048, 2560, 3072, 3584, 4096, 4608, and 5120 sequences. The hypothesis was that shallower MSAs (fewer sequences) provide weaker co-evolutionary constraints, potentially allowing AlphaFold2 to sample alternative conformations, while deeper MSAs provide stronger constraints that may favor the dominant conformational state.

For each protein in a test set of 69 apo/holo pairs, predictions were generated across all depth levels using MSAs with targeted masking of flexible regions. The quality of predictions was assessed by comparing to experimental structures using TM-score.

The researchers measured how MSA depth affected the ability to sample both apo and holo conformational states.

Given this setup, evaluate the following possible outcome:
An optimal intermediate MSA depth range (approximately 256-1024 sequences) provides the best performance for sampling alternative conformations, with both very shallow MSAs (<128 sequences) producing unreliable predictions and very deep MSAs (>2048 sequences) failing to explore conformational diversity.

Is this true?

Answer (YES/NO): NO